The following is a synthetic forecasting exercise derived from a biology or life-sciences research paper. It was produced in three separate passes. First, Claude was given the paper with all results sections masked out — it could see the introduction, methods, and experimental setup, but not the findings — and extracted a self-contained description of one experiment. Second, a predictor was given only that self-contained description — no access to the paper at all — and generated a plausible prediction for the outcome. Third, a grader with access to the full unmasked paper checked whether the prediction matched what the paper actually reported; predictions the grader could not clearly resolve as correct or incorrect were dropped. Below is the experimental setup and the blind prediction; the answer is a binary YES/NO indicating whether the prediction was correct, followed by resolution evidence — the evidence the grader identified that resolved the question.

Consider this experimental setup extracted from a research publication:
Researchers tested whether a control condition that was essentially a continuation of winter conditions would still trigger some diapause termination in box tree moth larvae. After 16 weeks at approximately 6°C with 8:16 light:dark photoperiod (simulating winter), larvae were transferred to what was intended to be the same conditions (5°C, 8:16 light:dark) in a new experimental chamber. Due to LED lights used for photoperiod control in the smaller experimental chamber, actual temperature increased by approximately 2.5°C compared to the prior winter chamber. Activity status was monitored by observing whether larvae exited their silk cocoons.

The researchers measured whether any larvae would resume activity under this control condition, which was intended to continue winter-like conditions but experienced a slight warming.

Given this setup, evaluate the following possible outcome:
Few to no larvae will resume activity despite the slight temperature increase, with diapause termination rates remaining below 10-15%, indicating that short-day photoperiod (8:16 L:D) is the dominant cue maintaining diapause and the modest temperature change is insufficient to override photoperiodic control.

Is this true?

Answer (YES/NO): NO